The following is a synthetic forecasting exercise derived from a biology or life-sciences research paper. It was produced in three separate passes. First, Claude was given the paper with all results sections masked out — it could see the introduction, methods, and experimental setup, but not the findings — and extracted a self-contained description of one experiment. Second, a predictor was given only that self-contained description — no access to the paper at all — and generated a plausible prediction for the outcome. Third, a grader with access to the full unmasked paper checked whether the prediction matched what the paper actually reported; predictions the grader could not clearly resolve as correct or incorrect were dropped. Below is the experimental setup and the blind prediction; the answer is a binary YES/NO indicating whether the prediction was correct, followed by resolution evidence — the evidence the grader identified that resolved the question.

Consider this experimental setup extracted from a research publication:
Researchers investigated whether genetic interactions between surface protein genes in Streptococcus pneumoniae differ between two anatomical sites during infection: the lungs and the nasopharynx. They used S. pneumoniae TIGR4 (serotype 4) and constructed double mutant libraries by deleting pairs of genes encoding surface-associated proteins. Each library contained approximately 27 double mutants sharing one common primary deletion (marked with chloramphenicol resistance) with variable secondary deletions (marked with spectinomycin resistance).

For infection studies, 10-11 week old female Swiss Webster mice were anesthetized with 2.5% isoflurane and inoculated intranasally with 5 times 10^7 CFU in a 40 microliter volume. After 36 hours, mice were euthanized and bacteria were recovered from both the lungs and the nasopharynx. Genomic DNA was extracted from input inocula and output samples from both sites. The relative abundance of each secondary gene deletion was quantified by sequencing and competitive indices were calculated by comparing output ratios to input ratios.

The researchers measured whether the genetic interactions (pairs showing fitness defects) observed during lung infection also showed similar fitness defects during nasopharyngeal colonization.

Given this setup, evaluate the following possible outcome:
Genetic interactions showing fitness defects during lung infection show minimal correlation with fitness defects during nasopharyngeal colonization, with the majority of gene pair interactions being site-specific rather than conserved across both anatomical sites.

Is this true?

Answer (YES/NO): NO